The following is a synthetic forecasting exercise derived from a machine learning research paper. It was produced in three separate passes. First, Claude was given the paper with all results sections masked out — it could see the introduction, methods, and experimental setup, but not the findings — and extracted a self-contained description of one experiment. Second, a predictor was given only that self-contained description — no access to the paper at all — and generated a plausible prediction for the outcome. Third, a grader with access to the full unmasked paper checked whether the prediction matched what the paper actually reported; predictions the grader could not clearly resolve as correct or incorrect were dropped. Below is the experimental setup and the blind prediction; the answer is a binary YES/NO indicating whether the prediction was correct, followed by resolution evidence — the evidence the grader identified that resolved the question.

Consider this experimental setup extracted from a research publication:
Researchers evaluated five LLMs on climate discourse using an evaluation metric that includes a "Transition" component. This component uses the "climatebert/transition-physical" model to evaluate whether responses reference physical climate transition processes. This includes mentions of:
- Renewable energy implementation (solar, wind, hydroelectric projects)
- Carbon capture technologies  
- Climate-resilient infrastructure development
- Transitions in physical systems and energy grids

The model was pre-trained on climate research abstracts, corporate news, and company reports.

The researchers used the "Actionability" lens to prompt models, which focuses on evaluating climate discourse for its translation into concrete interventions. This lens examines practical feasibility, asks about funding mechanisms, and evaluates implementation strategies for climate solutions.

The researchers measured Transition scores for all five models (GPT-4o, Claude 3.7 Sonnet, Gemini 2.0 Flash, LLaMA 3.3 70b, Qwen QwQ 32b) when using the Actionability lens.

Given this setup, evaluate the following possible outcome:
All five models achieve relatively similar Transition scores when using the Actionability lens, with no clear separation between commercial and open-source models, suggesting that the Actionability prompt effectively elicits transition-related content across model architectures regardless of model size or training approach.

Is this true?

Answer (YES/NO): YES